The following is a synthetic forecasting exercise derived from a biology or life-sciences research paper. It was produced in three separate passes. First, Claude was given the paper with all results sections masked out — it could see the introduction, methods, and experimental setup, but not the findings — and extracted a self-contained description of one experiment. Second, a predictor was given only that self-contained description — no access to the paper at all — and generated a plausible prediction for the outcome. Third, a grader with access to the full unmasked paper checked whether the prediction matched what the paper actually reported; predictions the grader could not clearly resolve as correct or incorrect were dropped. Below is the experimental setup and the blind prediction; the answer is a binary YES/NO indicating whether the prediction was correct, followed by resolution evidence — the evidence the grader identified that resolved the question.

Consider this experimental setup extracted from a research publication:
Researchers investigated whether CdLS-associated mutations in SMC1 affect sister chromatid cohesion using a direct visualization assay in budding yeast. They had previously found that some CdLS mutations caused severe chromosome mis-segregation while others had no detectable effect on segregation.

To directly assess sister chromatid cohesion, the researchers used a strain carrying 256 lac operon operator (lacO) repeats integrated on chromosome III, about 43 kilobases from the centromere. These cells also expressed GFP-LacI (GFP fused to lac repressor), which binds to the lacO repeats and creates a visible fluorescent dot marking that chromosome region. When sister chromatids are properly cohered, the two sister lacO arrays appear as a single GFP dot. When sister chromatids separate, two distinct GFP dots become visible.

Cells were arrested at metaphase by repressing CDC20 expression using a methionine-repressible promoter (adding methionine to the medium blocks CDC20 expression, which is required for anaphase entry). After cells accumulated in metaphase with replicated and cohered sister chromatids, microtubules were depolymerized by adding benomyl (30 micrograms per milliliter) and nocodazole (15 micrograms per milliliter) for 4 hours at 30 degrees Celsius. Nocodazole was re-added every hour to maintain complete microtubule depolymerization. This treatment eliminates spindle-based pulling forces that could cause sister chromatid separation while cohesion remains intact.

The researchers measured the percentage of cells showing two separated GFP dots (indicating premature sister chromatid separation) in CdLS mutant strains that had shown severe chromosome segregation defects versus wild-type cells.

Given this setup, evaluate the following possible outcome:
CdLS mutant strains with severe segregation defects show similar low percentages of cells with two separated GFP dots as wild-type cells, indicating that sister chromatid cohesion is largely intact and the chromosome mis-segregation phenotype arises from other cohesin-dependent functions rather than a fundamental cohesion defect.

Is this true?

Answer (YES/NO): NO